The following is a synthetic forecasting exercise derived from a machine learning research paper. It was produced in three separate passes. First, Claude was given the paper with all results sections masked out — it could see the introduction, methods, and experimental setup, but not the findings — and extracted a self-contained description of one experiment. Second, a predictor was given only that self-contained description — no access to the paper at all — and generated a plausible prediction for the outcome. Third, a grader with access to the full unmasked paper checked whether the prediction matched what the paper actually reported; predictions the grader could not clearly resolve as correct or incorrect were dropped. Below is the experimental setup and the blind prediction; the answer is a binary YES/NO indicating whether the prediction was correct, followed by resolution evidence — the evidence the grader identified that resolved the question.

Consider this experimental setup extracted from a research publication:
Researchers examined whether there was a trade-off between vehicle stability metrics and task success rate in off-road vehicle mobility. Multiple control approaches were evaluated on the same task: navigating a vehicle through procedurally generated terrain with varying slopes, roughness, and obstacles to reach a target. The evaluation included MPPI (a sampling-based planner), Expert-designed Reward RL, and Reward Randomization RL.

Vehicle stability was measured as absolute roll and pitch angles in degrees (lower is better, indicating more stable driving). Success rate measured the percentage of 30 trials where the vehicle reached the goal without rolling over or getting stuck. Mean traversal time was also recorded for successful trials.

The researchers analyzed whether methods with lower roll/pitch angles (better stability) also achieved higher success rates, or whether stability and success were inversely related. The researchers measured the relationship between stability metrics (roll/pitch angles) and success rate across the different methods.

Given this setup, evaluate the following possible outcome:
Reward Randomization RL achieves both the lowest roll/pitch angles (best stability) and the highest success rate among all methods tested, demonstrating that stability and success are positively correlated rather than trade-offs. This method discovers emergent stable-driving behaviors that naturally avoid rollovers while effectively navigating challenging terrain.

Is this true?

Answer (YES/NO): NO